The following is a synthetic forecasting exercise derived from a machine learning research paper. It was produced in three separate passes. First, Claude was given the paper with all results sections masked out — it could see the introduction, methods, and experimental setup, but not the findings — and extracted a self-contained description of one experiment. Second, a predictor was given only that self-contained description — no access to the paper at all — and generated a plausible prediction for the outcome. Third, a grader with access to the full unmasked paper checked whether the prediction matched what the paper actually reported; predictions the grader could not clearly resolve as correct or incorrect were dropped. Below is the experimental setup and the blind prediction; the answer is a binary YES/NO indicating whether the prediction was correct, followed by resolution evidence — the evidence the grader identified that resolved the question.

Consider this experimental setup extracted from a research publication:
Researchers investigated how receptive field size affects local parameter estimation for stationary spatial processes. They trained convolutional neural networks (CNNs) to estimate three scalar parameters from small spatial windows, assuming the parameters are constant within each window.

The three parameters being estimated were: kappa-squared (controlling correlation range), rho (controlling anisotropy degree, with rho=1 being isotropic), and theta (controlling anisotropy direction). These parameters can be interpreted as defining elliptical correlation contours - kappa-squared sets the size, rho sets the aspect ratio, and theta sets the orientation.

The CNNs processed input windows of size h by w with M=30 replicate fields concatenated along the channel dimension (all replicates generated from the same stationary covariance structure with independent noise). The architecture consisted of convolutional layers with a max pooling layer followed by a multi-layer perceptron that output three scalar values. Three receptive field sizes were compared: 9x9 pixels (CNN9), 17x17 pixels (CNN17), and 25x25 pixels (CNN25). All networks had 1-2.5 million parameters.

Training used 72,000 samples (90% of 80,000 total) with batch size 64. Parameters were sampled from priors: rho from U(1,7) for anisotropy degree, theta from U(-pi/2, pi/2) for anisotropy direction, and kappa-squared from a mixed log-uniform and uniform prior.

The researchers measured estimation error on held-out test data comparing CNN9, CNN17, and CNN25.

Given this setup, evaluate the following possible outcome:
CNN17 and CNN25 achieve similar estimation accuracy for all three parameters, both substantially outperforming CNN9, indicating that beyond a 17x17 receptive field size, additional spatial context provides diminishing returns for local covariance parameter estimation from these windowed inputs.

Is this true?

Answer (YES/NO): NO